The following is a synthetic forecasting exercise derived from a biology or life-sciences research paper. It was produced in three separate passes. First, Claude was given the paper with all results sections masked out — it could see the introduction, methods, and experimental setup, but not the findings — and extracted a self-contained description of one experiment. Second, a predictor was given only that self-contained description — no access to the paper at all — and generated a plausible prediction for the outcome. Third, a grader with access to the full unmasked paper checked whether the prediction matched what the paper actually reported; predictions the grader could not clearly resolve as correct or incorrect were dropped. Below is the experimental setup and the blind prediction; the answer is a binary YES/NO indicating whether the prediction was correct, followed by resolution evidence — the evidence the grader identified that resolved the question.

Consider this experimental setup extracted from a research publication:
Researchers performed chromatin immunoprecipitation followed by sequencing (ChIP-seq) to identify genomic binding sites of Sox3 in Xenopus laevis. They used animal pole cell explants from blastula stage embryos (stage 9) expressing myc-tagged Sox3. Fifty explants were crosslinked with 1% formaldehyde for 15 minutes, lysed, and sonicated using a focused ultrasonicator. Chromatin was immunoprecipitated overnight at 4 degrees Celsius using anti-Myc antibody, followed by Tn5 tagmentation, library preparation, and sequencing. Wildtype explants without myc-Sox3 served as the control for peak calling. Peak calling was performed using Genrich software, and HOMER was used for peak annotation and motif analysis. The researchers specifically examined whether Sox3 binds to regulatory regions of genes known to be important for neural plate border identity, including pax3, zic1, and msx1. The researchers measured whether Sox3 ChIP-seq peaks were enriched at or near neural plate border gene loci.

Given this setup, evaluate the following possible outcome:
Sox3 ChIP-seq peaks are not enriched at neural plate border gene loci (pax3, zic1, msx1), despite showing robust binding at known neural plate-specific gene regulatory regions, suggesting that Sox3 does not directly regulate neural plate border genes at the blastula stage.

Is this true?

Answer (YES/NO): NO